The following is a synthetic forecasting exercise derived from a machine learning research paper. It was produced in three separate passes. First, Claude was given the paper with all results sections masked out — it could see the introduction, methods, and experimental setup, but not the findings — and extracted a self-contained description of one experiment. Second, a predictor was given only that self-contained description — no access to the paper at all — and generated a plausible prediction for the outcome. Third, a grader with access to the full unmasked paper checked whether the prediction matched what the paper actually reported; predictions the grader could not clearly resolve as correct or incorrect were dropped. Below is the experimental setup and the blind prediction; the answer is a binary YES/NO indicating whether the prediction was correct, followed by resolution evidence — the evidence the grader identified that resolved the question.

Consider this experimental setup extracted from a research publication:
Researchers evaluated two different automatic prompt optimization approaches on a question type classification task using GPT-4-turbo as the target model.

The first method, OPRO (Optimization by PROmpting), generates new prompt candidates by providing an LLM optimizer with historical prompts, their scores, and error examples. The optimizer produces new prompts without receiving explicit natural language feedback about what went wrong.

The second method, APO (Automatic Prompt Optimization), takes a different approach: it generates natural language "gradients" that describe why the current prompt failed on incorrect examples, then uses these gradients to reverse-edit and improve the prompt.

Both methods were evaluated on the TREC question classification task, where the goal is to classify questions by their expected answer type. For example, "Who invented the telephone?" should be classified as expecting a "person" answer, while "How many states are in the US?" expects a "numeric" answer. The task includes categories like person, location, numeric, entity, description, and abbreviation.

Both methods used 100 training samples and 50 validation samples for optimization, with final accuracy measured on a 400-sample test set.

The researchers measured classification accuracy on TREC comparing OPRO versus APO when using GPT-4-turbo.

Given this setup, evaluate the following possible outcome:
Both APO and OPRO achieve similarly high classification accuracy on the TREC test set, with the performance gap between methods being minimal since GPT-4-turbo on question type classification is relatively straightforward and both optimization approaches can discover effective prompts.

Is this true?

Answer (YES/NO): NO